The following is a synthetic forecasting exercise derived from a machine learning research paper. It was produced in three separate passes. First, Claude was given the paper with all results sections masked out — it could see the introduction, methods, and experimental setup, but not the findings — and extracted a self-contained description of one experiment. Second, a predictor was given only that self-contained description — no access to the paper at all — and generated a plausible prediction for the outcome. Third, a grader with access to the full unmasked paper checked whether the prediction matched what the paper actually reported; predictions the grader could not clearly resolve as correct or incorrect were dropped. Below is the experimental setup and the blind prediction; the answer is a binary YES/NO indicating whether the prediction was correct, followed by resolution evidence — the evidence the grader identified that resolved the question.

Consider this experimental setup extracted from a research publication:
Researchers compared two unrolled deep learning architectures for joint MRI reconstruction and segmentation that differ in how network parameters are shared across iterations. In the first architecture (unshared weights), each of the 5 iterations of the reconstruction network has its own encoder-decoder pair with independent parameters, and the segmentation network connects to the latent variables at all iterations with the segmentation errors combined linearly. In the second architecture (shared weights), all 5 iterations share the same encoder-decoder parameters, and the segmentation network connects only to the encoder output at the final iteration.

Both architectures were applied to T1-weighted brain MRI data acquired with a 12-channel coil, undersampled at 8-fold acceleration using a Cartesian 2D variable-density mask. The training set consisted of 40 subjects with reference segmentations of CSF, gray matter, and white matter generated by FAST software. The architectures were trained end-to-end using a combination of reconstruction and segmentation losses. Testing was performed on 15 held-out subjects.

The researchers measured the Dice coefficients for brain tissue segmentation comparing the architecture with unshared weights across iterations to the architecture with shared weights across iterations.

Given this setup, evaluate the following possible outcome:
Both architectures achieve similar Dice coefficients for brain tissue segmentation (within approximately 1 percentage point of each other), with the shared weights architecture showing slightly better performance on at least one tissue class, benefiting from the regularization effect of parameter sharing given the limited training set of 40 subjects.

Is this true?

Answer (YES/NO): NO